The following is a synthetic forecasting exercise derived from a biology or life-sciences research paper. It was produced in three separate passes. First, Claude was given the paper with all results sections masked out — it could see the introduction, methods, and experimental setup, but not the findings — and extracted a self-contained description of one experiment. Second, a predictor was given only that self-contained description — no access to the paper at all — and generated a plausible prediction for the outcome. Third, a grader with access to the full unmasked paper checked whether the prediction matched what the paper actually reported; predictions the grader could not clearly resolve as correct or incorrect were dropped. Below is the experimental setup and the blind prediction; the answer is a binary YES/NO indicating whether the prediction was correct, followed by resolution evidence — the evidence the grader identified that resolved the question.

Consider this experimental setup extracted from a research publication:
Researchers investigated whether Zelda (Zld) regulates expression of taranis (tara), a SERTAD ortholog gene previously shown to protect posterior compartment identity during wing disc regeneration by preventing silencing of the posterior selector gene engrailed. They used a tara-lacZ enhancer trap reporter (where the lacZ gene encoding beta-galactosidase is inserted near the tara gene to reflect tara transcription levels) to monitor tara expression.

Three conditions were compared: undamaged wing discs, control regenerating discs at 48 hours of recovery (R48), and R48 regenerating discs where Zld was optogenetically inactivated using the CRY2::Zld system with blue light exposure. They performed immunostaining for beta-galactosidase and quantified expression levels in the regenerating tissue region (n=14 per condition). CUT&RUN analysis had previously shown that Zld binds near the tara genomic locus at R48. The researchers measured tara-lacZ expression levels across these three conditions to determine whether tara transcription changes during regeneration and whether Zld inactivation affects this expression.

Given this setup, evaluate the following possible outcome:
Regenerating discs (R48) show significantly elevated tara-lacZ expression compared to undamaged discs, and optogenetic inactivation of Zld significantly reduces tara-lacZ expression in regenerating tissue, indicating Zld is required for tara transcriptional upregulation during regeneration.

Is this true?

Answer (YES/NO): YES